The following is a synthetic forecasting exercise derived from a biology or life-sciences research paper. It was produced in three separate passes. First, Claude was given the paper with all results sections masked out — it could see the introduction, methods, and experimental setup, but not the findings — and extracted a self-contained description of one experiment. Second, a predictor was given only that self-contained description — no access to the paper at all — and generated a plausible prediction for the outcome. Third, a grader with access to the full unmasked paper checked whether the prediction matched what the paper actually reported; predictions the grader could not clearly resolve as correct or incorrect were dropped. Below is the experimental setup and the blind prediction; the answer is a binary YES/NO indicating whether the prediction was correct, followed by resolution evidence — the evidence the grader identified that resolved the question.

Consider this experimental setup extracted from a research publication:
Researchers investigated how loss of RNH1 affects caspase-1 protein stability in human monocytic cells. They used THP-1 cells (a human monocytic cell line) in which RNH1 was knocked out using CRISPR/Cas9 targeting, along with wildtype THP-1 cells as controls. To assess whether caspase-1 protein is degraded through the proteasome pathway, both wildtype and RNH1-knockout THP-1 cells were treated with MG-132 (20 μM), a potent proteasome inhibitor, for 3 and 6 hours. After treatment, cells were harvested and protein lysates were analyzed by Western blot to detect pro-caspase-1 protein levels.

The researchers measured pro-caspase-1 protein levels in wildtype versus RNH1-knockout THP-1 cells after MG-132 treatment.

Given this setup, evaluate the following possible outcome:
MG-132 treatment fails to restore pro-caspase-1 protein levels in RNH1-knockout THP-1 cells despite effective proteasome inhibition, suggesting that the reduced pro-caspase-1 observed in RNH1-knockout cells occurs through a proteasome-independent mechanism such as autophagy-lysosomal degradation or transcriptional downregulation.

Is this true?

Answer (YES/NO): NO